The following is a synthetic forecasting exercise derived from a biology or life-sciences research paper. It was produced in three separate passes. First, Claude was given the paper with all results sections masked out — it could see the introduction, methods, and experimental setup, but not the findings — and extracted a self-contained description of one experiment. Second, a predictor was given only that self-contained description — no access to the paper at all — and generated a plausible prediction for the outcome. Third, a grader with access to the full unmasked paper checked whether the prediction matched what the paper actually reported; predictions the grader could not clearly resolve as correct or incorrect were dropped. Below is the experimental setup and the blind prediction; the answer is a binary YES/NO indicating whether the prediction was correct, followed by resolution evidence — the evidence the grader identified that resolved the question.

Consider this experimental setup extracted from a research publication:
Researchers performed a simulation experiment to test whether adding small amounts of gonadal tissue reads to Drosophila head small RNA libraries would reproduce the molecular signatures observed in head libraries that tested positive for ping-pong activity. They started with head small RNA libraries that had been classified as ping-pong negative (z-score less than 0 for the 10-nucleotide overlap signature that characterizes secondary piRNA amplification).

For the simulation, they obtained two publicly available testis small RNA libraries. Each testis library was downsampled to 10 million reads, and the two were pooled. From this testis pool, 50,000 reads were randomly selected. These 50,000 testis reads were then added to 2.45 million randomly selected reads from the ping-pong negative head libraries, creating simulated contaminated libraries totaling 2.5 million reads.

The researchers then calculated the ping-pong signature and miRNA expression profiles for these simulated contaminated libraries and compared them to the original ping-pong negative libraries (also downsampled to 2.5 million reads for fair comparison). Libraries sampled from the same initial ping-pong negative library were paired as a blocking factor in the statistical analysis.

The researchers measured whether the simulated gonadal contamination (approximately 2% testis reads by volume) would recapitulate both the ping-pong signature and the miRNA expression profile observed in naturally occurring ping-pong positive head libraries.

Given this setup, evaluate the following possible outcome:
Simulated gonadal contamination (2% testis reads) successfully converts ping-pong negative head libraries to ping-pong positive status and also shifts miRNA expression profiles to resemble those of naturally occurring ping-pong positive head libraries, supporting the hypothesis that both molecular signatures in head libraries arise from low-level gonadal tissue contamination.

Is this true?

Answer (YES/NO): YES